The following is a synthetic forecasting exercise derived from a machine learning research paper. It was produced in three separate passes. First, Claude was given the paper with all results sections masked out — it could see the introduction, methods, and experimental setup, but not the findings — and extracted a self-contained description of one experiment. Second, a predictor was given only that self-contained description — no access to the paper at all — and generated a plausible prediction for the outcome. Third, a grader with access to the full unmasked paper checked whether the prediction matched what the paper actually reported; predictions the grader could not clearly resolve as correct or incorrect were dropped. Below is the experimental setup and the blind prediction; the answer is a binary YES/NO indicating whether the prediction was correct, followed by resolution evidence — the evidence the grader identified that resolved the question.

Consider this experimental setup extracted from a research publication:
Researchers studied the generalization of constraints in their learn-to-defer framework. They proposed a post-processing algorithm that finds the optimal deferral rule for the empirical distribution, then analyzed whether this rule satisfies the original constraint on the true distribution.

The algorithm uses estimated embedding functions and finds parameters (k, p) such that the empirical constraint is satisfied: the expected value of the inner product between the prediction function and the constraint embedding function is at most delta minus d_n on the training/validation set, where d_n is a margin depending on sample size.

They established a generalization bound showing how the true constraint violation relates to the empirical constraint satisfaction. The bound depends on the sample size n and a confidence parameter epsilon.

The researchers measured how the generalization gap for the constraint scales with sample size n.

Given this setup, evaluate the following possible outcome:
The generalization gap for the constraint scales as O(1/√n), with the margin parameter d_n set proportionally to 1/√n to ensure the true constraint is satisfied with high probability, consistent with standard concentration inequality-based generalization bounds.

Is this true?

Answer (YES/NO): NO